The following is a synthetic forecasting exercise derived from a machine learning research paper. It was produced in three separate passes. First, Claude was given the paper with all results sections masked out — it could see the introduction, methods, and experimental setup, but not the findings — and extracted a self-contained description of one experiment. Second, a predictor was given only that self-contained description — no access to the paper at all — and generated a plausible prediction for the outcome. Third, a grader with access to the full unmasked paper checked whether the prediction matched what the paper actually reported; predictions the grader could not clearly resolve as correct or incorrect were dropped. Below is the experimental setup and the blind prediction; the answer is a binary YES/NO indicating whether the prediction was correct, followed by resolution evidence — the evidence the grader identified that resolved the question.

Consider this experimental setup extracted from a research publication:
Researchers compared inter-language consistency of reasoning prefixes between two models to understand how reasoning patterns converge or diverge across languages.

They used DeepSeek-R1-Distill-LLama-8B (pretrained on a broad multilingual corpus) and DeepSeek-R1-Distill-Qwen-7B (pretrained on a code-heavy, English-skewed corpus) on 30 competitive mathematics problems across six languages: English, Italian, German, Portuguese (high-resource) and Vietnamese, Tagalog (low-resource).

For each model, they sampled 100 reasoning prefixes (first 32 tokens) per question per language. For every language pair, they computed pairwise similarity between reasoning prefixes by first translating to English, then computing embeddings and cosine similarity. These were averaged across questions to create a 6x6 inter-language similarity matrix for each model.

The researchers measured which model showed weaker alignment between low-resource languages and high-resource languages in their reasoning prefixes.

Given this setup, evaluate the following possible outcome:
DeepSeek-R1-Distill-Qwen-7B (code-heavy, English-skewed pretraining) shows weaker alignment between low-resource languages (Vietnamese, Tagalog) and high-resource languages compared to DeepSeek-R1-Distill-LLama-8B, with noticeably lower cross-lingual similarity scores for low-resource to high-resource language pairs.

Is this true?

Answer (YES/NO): YES